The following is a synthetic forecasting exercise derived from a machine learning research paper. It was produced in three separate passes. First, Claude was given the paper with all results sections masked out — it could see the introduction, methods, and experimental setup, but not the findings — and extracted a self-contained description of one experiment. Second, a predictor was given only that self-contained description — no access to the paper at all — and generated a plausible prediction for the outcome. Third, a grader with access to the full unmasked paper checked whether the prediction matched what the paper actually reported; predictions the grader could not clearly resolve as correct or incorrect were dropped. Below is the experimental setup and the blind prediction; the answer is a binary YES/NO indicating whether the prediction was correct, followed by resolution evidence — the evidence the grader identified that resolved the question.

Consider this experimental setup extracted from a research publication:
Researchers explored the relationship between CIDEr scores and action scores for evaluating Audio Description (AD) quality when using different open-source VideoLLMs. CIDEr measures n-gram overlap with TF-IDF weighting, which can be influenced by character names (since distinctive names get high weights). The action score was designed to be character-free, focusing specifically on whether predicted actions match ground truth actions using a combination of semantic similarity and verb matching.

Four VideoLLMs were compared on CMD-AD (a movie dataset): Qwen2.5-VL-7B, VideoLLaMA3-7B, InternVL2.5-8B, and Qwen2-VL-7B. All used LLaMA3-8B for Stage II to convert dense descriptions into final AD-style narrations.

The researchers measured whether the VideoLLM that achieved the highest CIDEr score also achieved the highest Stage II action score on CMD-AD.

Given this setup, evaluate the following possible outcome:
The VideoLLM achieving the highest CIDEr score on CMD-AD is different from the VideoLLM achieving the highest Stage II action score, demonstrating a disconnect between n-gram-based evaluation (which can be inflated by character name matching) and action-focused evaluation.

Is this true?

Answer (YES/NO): NO